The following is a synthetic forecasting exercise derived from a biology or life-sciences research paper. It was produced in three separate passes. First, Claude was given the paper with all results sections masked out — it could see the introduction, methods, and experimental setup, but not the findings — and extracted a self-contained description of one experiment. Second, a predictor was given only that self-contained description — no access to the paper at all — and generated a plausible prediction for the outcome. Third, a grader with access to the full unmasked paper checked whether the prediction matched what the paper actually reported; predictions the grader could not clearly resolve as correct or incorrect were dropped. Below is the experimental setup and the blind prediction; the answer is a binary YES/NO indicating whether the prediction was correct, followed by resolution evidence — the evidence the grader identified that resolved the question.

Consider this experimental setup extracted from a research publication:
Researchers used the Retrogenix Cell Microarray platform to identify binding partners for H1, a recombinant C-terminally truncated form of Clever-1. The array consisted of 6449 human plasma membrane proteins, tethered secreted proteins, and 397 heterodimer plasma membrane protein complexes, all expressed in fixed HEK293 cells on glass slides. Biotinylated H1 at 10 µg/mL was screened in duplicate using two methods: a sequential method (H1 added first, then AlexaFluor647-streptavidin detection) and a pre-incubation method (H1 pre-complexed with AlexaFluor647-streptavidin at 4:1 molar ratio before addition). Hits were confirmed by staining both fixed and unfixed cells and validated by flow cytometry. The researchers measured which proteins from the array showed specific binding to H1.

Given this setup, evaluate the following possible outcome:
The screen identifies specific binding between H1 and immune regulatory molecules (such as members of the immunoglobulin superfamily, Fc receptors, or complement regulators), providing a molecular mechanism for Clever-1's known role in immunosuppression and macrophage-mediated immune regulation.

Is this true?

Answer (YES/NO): NO